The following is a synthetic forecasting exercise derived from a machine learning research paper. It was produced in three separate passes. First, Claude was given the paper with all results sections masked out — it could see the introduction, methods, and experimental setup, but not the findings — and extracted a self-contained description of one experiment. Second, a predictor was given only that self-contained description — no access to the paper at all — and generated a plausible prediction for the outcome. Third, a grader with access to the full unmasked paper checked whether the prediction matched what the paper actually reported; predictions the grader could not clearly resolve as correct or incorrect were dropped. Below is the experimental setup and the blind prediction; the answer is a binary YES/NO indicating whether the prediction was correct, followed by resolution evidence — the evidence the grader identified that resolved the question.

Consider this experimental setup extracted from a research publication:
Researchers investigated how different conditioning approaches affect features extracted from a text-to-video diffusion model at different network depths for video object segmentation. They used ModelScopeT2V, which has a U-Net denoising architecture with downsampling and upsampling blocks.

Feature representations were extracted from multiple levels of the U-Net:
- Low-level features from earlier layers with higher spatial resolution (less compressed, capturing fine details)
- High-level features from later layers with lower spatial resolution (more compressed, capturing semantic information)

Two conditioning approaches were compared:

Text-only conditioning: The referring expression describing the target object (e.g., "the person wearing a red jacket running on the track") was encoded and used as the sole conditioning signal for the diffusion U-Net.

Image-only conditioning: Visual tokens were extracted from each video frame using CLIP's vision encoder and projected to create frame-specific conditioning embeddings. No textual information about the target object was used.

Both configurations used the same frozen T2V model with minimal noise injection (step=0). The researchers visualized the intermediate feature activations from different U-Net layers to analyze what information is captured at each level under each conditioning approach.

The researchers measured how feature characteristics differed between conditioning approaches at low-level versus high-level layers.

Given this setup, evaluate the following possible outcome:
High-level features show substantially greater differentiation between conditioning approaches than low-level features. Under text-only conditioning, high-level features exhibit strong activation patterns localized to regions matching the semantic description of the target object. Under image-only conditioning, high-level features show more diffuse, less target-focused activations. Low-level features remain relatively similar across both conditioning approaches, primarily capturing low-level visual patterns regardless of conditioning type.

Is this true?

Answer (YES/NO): NO